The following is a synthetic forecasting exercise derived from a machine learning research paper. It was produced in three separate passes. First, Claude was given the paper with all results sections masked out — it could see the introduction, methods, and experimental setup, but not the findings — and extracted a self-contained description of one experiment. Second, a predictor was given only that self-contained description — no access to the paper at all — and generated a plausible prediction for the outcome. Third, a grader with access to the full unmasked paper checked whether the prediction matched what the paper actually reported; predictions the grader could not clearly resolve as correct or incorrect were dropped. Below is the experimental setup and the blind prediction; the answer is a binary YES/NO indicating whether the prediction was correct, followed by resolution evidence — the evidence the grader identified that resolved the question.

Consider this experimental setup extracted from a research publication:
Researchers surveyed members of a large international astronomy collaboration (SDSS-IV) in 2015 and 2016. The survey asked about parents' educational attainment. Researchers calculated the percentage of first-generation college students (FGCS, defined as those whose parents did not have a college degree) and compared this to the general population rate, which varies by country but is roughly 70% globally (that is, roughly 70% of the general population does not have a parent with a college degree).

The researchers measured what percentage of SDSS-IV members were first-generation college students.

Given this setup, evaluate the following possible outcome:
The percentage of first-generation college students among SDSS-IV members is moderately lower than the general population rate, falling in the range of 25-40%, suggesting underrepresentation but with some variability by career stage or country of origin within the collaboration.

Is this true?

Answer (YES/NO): YES